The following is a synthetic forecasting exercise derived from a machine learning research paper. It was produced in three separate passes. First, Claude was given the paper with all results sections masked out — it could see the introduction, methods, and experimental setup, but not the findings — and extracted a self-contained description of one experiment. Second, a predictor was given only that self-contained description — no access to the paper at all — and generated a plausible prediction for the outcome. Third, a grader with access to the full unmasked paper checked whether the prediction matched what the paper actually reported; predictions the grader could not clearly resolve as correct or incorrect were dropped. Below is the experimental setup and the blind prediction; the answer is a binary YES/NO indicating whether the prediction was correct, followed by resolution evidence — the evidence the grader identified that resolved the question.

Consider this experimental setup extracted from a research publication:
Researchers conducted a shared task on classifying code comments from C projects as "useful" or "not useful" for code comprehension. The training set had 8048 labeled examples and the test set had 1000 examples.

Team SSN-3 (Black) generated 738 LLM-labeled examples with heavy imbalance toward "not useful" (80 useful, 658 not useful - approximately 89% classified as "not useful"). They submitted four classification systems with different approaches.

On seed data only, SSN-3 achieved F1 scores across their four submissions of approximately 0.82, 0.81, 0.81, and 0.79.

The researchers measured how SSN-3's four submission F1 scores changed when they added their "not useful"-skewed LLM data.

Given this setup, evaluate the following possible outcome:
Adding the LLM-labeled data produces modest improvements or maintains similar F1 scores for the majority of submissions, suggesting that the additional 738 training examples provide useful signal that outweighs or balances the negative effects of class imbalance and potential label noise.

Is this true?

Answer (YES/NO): YES